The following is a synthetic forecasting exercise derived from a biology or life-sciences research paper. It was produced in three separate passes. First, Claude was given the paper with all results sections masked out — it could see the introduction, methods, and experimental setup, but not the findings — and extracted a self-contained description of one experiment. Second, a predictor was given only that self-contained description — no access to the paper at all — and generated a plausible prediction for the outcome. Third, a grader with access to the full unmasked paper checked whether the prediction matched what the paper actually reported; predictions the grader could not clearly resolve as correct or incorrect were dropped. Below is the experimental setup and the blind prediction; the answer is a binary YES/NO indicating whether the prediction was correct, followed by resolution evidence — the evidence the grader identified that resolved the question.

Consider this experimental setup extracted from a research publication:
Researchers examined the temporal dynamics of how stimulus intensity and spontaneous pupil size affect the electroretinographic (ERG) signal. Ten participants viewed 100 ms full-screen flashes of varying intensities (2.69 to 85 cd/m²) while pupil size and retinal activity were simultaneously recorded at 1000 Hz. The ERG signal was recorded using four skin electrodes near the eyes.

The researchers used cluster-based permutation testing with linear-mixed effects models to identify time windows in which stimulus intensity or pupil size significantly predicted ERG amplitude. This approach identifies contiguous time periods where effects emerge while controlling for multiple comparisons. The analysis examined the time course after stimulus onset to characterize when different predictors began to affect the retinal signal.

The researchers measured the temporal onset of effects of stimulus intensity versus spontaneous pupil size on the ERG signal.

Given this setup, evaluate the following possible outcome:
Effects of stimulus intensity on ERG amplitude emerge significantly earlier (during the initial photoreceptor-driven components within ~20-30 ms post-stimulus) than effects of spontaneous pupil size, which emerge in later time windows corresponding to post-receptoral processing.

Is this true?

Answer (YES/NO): YES